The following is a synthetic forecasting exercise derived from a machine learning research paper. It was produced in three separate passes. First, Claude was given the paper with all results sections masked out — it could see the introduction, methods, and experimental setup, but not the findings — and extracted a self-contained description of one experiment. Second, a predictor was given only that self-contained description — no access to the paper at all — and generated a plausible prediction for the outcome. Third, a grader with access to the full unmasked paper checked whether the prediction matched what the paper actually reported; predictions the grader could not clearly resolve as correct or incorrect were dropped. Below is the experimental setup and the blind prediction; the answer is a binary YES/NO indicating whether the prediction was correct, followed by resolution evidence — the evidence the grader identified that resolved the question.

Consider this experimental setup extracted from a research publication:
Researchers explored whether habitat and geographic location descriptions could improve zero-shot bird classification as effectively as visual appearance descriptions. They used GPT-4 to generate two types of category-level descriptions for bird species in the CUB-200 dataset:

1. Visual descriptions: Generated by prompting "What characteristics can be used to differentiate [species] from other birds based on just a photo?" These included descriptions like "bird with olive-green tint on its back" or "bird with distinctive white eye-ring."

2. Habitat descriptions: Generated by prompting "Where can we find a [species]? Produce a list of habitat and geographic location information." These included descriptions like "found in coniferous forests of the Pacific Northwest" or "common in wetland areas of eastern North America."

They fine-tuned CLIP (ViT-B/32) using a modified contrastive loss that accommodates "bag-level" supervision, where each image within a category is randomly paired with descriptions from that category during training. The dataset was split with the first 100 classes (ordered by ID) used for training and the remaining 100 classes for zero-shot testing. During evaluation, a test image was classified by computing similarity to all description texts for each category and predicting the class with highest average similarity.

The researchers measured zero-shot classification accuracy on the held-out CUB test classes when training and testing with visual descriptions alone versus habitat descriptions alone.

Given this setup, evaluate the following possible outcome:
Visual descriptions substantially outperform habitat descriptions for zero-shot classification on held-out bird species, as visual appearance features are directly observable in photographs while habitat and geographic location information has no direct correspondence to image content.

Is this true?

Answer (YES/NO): NO